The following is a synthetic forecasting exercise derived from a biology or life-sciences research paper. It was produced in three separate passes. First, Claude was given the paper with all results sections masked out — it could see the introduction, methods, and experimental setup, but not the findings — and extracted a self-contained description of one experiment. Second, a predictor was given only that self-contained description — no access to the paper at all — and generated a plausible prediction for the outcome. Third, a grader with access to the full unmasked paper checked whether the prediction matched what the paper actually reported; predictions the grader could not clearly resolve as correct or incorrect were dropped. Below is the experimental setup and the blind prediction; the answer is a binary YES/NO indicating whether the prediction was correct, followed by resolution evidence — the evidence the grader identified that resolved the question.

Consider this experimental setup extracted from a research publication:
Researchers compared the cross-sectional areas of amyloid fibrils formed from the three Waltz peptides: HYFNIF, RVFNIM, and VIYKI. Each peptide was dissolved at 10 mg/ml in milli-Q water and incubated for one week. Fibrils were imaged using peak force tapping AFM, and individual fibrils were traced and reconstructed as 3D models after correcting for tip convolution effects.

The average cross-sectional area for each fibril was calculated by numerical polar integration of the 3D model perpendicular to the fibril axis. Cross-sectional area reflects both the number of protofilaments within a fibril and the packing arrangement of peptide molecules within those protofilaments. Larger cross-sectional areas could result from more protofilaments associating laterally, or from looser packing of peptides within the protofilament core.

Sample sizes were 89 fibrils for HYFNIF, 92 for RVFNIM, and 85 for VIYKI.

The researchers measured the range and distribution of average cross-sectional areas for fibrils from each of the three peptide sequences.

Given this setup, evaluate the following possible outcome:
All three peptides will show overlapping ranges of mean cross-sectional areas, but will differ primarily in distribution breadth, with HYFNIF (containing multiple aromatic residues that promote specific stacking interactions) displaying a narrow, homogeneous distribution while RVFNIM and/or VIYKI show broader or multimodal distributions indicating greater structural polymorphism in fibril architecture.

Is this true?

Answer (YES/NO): YES